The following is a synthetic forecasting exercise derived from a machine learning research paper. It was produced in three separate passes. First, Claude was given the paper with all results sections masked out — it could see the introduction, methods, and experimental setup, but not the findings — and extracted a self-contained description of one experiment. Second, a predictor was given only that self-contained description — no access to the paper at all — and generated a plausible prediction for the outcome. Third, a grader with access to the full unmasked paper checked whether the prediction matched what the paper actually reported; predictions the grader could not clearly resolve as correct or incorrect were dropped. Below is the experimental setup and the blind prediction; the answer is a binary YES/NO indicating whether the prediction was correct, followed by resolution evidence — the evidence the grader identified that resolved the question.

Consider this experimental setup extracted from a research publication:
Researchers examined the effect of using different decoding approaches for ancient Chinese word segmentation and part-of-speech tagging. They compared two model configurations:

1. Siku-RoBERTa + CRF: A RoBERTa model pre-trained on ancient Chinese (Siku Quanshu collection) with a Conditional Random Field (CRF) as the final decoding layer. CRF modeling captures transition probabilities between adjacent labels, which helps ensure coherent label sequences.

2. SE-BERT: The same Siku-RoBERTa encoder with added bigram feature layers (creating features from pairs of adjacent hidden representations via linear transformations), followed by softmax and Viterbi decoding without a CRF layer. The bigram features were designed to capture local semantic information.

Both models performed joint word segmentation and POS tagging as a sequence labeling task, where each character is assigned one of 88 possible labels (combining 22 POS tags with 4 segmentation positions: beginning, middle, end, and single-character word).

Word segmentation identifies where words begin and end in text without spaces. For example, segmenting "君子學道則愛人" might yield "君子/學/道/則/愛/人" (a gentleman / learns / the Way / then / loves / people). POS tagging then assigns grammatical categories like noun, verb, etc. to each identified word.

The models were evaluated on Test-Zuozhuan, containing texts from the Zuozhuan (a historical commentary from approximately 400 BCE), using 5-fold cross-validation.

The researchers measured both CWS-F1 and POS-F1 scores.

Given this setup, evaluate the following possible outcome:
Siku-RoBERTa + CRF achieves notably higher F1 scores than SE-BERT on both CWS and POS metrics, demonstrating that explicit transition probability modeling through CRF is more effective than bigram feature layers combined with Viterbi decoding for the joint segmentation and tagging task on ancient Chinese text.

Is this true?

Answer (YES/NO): NO